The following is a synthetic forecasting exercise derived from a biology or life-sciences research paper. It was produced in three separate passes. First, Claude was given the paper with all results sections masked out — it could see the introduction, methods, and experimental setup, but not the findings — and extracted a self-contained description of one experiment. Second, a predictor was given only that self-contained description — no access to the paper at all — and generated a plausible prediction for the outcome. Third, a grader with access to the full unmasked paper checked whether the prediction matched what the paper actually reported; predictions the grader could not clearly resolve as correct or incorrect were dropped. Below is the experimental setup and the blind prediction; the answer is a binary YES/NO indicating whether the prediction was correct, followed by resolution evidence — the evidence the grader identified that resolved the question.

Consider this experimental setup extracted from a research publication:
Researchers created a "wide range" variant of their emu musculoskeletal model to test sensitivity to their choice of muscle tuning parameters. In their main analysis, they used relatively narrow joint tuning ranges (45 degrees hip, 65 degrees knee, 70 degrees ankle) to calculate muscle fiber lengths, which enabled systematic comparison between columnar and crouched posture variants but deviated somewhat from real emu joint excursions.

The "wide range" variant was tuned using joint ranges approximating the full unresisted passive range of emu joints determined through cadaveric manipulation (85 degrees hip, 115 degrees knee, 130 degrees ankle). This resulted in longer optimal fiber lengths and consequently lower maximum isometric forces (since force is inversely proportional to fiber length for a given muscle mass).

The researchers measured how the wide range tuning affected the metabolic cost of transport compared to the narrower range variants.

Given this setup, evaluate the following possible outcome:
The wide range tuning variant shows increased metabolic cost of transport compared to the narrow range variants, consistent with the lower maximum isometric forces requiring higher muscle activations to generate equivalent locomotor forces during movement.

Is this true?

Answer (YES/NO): YES